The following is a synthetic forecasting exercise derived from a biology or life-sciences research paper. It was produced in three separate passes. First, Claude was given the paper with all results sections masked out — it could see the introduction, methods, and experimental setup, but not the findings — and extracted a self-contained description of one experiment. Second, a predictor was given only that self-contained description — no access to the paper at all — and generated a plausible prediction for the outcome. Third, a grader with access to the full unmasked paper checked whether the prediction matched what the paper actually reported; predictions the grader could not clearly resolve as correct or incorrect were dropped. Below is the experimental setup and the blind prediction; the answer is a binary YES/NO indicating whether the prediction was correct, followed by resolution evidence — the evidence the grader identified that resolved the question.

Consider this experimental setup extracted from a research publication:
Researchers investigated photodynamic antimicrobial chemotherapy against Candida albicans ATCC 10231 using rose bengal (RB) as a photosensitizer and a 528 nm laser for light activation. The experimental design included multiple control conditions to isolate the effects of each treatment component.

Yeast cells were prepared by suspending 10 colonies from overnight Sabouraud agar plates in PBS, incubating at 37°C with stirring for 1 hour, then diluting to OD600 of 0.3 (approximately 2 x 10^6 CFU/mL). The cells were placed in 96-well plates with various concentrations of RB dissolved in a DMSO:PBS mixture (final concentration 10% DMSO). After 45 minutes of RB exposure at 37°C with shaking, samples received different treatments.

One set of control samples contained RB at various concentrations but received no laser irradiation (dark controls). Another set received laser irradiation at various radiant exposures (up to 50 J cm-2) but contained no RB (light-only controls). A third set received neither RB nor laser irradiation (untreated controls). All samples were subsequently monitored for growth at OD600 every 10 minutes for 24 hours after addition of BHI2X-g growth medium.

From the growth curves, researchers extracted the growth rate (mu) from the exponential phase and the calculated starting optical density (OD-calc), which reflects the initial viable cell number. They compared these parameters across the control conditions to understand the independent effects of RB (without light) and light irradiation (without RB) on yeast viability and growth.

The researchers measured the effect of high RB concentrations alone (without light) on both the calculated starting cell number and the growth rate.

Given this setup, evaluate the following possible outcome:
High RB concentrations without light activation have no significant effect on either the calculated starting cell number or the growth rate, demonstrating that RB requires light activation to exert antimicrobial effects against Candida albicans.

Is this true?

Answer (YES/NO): NO